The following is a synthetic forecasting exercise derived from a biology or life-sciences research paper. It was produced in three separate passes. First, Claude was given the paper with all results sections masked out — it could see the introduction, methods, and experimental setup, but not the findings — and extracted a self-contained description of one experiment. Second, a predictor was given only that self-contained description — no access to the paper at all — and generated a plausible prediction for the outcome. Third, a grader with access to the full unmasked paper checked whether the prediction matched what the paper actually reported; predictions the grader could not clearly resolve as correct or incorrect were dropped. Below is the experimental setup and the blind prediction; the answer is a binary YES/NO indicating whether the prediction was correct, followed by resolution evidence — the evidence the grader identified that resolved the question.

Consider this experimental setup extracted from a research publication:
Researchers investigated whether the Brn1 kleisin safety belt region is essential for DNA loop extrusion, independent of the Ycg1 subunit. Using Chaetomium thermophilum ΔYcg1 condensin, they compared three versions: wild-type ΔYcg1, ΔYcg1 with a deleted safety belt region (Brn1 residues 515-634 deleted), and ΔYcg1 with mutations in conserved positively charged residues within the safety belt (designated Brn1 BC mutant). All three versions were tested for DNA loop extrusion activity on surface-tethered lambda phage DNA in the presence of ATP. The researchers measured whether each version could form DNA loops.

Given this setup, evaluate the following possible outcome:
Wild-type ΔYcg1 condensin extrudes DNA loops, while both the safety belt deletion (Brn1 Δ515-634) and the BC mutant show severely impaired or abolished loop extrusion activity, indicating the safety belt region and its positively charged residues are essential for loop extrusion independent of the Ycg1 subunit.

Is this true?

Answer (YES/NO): YES